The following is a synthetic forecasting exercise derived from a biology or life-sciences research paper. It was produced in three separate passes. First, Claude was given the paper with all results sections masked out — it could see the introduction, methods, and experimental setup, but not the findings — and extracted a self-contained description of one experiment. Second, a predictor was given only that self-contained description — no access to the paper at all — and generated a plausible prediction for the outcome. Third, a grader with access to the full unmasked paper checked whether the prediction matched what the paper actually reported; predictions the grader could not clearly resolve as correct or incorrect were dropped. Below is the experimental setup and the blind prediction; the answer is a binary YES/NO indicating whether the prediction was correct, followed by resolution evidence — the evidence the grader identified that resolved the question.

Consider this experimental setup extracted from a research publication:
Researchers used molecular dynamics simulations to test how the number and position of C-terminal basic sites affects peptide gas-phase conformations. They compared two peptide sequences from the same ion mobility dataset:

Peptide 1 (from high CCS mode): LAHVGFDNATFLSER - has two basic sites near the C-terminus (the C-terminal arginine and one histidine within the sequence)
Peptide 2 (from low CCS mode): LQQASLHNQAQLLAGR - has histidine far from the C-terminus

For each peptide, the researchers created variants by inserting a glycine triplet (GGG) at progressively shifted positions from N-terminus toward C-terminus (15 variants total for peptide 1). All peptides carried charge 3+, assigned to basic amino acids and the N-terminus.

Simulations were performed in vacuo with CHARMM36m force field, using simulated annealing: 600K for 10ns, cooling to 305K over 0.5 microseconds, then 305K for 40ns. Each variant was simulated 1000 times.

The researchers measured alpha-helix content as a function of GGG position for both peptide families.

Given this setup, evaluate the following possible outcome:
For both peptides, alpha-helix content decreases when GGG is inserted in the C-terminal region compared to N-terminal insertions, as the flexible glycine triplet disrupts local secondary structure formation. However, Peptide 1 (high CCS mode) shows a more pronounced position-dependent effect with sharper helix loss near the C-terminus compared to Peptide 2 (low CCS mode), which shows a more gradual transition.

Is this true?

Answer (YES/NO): NO